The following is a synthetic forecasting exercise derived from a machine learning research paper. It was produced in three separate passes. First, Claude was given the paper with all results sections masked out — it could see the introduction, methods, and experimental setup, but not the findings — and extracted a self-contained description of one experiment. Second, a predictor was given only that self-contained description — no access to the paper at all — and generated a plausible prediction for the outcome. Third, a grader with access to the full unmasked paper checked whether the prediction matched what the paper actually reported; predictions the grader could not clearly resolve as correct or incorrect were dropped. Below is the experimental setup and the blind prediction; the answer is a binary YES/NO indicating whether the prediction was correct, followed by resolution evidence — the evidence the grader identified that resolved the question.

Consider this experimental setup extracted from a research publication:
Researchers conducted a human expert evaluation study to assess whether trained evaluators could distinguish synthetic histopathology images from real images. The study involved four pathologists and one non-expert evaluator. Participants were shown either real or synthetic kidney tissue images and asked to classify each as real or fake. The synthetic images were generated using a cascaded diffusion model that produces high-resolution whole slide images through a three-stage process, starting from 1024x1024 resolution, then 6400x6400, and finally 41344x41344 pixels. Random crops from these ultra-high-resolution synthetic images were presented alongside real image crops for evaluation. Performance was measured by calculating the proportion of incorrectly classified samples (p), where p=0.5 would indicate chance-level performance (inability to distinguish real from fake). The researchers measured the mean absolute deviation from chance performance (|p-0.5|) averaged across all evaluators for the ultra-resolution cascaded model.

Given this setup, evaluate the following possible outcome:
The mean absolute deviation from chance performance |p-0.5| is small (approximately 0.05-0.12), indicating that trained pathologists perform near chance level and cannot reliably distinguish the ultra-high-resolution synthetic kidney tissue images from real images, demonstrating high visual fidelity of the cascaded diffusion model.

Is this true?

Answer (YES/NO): NO